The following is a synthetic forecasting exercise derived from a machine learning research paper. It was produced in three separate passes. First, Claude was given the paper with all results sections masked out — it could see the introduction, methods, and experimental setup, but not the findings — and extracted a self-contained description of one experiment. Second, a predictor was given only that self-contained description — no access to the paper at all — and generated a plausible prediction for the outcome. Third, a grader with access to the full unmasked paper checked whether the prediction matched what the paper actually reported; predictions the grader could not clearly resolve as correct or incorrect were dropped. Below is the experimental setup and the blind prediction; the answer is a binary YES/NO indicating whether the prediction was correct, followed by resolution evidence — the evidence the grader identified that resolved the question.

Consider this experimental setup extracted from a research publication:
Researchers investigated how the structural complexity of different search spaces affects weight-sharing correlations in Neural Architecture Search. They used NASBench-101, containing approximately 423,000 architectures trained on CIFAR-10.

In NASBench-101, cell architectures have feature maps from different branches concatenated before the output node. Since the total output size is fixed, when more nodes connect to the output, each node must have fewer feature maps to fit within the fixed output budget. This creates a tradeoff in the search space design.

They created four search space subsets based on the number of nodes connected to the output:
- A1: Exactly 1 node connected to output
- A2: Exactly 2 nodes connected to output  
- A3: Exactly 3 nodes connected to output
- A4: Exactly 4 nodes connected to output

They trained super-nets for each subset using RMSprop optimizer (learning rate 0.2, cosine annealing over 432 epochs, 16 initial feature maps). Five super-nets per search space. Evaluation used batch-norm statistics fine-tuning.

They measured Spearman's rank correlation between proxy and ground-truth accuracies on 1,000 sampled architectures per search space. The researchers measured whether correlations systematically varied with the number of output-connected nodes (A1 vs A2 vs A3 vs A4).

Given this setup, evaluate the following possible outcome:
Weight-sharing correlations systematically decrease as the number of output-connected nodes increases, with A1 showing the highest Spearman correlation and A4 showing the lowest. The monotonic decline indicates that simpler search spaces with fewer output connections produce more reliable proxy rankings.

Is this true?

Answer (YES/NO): NO